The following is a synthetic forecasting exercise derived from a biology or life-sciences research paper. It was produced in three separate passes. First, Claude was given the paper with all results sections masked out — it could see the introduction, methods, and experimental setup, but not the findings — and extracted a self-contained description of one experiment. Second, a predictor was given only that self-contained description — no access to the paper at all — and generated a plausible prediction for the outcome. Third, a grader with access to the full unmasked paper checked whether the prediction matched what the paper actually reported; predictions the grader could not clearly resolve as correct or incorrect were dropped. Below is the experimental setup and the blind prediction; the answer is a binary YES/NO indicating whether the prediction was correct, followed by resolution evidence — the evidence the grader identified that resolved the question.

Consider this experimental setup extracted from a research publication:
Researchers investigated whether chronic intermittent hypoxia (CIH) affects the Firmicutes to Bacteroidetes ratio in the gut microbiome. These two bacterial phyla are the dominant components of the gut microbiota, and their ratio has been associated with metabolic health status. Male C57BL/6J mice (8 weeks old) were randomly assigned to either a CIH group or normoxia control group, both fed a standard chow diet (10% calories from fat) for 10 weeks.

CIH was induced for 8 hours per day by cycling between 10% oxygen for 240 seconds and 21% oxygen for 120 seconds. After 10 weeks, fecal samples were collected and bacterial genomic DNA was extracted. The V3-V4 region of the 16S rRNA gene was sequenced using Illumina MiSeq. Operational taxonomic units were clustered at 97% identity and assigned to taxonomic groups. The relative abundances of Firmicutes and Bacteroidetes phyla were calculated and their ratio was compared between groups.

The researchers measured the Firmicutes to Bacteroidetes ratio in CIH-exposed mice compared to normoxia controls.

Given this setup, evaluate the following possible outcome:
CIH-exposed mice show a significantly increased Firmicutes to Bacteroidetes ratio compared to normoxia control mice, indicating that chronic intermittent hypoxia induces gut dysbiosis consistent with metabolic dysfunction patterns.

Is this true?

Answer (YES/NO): YES